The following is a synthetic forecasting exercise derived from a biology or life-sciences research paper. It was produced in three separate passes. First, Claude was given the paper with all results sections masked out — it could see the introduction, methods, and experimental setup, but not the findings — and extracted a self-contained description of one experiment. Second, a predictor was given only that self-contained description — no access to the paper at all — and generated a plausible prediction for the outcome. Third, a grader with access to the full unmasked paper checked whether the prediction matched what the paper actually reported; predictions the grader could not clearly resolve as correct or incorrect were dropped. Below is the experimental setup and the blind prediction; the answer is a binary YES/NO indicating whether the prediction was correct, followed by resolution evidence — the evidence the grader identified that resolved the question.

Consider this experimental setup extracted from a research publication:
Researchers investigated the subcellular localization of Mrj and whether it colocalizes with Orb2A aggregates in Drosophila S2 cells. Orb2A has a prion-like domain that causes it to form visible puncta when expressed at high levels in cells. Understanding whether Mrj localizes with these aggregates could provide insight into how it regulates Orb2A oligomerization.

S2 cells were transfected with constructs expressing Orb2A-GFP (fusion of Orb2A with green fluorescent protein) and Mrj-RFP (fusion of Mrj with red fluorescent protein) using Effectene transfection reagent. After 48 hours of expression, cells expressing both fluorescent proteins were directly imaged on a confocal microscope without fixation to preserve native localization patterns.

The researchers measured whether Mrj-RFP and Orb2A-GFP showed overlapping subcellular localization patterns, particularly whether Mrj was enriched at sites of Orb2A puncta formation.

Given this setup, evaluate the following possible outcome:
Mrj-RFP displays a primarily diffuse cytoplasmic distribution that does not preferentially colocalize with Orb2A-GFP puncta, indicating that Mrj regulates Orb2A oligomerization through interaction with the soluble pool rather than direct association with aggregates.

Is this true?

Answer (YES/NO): NO